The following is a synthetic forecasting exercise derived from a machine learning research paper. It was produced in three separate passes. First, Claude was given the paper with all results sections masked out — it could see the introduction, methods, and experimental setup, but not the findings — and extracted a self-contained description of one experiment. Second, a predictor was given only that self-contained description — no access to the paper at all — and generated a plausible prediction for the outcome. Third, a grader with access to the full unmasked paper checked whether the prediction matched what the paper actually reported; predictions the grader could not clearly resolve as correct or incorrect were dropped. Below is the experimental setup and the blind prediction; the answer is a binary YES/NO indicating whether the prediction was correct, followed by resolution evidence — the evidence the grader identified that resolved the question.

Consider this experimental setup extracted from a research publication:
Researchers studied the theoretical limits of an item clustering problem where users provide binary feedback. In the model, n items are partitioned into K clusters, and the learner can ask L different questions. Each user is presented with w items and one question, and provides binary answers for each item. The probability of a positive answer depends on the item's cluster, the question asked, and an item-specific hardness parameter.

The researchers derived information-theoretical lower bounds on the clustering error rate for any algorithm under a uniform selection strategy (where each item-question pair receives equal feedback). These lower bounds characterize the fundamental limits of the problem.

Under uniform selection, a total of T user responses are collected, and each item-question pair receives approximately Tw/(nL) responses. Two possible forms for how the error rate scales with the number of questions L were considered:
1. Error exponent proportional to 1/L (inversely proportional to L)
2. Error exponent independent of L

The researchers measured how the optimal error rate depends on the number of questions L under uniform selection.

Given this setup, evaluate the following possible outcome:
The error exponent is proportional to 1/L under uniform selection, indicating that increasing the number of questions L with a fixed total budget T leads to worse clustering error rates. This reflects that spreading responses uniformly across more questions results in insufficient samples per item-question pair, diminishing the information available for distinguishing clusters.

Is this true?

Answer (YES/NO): YES